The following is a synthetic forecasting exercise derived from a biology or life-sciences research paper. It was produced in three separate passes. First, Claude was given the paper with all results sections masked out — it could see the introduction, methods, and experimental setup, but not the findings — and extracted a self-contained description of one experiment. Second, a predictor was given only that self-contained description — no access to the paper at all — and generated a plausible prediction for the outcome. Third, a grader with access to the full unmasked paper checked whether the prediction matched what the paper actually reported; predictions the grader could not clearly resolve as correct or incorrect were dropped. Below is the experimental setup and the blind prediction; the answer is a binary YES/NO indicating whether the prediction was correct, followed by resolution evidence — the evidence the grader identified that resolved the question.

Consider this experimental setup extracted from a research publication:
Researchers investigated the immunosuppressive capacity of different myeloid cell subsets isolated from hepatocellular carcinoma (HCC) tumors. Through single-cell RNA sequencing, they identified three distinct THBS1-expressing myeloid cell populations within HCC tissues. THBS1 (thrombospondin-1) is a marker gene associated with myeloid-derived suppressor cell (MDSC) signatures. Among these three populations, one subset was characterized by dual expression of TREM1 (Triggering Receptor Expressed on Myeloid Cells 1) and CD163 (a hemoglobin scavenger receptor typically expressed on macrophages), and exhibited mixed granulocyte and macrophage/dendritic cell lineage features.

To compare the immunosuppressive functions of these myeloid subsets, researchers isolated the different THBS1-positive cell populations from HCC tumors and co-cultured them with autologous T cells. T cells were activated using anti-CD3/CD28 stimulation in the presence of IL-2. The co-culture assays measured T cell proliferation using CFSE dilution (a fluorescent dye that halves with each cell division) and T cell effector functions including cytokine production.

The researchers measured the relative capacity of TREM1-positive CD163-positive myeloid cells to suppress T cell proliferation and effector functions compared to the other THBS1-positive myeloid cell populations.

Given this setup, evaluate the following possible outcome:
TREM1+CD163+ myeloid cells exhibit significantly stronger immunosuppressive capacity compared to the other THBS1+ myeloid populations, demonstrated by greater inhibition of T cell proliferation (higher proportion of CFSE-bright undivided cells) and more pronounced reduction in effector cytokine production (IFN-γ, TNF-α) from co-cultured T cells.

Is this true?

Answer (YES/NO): NO